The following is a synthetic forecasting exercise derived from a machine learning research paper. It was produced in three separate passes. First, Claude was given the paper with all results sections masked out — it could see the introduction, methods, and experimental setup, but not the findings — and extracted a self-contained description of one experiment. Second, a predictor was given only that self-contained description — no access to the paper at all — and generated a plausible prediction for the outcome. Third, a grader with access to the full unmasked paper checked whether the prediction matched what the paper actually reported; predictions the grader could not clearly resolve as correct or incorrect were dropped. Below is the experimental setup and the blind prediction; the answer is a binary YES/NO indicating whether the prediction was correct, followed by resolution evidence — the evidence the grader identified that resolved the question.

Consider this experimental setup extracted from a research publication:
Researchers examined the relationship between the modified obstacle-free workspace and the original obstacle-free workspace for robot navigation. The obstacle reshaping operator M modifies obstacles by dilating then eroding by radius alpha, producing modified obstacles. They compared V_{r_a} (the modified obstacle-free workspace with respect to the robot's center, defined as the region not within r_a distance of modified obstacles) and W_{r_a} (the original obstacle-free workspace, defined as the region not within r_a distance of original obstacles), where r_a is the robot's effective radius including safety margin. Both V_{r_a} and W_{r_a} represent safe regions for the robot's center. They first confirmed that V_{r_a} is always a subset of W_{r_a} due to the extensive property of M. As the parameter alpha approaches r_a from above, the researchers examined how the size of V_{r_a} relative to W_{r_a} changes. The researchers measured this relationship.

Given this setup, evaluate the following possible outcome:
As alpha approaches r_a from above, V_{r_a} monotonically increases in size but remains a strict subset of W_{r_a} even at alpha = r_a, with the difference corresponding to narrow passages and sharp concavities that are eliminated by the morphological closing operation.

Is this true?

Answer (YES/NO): NO